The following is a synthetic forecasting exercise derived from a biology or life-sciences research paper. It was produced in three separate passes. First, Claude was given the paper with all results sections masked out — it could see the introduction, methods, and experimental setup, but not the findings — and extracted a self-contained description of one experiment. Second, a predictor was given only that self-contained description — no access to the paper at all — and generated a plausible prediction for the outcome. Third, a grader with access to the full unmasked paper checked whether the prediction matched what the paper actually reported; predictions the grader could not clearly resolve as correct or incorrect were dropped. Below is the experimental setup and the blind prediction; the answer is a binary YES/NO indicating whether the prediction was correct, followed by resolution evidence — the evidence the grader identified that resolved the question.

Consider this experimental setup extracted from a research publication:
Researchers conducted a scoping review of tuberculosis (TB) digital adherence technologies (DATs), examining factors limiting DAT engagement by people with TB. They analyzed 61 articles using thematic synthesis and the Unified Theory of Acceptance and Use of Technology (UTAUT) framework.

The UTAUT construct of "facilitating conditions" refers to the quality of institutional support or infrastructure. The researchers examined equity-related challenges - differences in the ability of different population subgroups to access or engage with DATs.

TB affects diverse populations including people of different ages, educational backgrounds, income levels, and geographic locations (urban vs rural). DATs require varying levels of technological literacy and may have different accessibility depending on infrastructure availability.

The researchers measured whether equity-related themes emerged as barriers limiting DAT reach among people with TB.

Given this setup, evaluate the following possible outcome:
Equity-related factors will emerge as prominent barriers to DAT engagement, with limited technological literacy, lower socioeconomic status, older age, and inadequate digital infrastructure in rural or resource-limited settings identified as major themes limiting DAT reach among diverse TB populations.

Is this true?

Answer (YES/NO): YES